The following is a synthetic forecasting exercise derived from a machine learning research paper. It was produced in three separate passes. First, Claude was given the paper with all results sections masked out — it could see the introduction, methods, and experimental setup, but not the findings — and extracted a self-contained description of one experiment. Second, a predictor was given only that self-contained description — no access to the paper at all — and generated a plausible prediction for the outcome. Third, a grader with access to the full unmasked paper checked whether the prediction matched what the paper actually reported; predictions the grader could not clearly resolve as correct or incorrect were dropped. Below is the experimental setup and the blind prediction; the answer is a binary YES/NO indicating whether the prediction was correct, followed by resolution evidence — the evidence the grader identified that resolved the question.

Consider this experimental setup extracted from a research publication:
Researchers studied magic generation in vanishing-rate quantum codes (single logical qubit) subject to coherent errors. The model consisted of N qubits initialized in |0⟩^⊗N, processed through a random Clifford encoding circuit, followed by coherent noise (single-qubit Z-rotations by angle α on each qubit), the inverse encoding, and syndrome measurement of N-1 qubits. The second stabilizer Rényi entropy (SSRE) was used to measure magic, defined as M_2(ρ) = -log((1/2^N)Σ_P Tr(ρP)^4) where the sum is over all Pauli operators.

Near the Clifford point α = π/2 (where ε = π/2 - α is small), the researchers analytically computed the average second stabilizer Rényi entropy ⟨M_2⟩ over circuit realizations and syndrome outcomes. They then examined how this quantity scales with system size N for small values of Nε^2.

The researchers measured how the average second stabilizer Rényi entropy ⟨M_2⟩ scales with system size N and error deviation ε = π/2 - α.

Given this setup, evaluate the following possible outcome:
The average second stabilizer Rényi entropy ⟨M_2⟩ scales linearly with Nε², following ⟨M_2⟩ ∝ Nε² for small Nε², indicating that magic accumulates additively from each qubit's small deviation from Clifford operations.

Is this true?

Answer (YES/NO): YES